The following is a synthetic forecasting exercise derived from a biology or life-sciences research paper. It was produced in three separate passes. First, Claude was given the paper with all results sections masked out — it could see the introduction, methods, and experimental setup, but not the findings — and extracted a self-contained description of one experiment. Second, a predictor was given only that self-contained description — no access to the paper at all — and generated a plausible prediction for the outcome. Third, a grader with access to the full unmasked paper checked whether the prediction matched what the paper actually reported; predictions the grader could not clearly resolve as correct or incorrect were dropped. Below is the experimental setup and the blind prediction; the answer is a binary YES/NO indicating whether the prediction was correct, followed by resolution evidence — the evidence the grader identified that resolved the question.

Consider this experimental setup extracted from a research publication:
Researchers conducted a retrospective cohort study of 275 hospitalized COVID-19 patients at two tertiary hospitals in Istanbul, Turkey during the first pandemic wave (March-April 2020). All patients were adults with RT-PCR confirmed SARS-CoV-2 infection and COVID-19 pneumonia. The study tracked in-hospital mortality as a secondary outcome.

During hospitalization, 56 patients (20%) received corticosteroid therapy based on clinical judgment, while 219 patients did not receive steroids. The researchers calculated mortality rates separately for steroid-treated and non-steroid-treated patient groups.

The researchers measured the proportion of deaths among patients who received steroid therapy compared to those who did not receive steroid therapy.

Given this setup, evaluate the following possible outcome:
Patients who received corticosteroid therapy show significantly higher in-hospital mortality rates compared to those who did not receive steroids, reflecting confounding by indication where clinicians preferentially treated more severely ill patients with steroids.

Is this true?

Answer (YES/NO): YES